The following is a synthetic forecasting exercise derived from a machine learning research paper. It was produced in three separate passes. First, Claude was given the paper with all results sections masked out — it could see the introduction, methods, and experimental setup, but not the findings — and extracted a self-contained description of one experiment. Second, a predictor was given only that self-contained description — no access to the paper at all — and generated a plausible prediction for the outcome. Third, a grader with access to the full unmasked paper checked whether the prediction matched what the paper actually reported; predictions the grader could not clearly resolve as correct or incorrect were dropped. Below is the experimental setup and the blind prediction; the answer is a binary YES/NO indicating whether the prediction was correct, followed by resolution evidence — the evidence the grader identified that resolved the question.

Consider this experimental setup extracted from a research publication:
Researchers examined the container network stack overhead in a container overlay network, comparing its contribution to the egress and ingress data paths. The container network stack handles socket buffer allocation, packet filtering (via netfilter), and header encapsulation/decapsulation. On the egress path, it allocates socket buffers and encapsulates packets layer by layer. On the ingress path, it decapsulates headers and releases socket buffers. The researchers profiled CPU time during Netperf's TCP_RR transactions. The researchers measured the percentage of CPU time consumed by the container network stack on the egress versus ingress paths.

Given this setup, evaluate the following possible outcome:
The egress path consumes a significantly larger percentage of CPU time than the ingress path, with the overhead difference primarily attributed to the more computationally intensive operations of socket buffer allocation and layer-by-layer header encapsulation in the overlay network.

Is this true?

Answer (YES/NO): NO